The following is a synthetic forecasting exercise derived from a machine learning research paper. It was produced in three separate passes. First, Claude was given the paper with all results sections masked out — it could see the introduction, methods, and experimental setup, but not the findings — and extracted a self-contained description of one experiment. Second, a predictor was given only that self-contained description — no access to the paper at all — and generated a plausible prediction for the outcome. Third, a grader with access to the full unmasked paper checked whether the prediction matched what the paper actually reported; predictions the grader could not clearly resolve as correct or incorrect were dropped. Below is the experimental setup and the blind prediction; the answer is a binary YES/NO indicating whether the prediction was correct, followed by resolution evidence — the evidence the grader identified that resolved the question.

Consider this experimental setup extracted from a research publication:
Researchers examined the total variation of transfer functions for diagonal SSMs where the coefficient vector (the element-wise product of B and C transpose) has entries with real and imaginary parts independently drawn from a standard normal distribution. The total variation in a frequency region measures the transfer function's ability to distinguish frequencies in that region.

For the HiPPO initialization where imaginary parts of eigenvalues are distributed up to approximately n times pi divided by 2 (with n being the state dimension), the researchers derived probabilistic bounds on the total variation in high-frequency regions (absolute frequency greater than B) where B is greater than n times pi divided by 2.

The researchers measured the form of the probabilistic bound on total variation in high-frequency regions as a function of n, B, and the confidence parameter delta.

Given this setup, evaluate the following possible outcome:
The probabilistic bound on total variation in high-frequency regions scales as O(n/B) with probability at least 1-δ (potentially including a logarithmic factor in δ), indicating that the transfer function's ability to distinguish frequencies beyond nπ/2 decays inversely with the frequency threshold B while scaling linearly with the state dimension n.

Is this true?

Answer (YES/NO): YES